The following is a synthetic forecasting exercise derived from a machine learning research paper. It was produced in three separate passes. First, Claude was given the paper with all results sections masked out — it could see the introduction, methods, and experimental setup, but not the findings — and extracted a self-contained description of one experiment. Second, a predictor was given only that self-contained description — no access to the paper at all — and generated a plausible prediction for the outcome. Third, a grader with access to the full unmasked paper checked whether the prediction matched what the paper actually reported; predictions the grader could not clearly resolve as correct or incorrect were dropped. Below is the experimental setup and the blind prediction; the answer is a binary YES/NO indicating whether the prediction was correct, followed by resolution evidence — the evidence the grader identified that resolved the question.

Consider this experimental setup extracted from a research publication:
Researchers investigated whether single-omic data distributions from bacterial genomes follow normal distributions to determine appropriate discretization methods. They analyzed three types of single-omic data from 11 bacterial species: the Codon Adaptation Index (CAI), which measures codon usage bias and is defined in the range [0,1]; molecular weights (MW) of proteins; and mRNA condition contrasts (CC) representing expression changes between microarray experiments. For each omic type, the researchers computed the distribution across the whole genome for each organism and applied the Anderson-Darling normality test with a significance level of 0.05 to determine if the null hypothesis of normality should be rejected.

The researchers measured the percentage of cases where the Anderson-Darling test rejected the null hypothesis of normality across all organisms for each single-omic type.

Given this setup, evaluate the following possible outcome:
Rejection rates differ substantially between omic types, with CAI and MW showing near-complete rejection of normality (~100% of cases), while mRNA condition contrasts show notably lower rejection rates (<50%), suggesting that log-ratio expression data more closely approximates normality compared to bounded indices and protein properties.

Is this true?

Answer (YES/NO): NO